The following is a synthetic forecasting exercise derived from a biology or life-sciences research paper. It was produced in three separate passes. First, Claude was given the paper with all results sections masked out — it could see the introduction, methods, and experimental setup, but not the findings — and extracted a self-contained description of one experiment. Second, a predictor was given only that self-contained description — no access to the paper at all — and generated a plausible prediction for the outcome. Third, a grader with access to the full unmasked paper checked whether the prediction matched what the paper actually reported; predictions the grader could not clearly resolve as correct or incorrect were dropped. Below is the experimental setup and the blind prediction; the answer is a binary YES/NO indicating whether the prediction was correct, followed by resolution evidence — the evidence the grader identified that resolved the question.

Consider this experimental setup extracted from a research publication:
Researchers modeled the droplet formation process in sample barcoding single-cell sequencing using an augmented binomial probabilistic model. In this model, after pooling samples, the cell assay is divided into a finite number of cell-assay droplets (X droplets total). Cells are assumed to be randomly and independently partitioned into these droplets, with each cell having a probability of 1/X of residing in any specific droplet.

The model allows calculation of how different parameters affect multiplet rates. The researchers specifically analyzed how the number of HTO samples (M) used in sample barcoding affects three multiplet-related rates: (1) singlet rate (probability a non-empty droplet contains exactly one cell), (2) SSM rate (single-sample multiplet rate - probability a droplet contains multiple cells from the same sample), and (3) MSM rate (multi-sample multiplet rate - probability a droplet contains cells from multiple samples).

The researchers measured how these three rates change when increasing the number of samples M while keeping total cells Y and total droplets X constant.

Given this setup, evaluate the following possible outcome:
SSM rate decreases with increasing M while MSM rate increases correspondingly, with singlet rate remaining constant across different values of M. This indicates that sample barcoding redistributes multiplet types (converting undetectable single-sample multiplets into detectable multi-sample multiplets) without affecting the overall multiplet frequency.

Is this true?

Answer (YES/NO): YES